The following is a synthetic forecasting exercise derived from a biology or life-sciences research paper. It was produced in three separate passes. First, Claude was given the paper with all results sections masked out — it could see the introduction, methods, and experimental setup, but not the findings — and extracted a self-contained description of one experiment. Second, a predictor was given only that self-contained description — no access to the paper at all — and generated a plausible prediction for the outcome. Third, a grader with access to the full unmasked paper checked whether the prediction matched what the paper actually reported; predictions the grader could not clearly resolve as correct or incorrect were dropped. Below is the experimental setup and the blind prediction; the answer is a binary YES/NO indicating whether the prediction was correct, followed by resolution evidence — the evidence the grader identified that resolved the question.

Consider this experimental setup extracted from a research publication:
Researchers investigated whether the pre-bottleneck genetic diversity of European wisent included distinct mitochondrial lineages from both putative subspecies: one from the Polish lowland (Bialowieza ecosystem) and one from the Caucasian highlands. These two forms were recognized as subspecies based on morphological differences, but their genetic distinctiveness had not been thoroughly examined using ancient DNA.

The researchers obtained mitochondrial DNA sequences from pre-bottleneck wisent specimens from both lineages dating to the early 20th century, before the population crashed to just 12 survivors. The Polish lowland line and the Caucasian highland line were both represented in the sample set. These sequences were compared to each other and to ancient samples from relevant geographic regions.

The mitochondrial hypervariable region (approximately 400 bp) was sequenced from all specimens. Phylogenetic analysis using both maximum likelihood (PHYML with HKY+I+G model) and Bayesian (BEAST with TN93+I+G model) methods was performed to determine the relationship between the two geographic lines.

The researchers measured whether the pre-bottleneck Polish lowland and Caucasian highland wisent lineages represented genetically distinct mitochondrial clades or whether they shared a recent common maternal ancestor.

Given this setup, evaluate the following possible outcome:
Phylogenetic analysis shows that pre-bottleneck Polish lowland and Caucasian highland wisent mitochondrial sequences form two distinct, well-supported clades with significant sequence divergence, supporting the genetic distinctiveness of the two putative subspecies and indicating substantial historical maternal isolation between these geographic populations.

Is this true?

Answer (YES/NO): NO